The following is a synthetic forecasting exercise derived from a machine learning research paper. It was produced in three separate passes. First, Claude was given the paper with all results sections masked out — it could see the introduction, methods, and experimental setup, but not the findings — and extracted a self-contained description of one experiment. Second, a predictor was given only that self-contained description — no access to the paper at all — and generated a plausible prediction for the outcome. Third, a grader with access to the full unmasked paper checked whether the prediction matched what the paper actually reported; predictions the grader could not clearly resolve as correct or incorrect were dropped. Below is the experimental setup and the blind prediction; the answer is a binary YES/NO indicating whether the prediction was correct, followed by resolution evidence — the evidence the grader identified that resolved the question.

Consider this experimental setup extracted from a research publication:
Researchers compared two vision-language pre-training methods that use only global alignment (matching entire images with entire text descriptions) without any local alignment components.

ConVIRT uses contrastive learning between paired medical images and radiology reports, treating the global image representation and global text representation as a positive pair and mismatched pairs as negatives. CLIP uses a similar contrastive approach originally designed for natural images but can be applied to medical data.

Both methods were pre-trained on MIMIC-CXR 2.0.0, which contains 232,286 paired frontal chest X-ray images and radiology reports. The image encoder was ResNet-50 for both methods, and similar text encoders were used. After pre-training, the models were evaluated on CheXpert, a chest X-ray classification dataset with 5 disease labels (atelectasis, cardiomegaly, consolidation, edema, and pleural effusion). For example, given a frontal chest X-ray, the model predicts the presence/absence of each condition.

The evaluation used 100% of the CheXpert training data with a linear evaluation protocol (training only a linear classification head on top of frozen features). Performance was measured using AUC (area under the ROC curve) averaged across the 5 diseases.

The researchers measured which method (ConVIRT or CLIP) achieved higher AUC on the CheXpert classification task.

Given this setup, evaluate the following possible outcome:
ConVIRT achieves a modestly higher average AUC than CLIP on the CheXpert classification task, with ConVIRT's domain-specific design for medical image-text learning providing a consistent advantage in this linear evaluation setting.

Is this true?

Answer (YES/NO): YES